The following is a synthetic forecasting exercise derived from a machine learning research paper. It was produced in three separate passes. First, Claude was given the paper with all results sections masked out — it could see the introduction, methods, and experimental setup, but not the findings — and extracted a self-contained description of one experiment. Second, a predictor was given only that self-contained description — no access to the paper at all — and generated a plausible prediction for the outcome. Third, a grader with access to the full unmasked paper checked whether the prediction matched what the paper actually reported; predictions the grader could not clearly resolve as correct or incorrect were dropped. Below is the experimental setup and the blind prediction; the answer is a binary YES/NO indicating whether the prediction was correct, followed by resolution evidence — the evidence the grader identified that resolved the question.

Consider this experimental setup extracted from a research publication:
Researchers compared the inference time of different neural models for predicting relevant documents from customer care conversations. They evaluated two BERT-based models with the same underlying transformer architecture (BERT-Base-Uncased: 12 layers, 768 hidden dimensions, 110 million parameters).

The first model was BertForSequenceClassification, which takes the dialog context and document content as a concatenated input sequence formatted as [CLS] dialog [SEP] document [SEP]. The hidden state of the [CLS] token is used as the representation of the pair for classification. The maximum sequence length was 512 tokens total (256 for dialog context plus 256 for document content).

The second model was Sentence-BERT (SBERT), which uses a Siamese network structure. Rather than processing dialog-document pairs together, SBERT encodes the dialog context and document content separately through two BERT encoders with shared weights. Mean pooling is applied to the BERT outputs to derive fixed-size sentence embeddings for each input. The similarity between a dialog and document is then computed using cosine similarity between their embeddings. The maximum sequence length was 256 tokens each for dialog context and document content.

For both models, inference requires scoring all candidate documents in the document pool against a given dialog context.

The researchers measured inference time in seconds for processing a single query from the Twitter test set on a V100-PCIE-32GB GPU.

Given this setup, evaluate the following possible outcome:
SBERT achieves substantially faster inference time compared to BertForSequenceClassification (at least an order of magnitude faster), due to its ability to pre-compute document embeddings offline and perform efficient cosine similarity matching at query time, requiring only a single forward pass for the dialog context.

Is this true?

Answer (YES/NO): YES